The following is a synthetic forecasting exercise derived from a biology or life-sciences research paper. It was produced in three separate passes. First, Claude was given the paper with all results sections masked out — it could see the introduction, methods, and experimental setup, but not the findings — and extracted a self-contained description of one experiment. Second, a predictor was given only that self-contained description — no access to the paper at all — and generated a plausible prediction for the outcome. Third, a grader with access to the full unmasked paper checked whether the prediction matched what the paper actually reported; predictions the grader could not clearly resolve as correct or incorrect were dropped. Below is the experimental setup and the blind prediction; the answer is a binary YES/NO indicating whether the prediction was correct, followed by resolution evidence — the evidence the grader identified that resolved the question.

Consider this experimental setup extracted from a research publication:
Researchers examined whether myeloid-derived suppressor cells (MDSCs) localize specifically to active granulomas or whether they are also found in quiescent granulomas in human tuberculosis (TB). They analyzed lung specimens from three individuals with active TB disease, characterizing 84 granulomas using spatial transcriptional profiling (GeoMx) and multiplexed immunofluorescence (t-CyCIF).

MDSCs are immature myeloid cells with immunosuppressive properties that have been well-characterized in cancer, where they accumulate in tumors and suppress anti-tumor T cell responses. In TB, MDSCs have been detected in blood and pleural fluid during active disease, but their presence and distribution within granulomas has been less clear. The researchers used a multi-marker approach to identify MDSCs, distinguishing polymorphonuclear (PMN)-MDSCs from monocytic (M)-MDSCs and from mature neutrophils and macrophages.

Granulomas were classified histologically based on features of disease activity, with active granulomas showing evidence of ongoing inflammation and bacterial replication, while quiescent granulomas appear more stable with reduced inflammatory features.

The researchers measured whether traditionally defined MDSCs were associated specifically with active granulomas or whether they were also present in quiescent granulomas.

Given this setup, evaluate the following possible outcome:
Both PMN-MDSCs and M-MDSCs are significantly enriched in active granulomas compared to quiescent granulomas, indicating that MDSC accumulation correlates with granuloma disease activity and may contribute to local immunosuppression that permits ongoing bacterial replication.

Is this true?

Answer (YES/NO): NO